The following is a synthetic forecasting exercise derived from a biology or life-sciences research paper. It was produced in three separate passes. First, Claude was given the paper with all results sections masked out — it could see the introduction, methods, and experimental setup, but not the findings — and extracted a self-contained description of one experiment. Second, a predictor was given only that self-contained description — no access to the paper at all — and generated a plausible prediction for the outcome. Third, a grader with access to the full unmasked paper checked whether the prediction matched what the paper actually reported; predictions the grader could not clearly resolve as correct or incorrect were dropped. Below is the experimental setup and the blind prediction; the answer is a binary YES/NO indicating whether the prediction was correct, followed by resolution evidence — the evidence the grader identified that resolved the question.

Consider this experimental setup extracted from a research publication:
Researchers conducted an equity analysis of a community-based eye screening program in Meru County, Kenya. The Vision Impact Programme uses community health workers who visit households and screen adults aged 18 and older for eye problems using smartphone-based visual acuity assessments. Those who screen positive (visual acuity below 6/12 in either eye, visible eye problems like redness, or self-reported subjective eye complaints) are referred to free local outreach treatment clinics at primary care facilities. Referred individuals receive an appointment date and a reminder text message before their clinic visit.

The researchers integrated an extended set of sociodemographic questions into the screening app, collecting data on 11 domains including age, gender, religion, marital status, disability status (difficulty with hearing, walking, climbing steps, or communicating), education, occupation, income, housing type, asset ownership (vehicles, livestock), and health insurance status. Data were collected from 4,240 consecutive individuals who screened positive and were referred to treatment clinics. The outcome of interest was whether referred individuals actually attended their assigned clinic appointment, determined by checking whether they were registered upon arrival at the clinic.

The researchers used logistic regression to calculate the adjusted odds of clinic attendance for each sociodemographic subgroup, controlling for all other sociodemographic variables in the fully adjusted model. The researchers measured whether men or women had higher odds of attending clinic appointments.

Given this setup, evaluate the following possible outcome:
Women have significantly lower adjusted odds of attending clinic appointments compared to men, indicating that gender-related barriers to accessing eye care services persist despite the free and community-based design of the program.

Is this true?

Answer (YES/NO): NO